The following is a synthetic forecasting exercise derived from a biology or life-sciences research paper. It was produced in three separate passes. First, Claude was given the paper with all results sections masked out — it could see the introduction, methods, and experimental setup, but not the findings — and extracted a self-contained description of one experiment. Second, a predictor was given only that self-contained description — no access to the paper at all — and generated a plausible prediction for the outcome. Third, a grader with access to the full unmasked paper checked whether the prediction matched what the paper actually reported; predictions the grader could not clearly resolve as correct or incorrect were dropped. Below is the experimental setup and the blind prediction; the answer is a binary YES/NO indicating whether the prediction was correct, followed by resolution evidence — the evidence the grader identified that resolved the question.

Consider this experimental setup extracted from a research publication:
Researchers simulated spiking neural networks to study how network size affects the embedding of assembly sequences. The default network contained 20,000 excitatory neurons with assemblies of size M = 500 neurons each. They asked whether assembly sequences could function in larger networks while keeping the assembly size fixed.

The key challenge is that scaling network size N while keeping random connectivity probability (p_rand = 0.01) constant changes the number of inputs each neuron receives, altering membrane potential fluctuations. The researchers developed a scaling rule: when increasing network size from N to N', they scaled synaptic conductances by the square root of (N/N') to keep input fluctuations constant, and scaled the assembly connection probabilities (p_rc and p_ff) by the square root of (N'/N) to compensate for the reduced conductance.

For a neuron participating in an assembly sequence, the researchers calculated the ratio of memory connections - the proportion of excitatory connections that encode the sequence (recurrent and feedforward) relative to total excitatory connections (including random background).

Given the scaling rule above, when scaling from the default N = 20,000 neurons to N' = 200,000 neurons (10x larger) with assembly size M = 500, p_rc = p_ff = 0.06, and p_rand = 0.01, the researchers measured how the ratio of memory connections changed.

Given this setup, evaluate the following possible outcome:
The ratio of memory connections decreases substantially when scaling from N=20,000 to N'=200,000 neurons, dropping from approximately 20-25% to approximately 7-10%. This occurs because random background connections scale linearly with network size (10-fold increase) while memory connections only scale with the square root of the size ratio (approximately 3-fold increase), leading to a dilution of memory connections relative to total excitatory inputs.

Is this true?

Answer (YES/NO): YES